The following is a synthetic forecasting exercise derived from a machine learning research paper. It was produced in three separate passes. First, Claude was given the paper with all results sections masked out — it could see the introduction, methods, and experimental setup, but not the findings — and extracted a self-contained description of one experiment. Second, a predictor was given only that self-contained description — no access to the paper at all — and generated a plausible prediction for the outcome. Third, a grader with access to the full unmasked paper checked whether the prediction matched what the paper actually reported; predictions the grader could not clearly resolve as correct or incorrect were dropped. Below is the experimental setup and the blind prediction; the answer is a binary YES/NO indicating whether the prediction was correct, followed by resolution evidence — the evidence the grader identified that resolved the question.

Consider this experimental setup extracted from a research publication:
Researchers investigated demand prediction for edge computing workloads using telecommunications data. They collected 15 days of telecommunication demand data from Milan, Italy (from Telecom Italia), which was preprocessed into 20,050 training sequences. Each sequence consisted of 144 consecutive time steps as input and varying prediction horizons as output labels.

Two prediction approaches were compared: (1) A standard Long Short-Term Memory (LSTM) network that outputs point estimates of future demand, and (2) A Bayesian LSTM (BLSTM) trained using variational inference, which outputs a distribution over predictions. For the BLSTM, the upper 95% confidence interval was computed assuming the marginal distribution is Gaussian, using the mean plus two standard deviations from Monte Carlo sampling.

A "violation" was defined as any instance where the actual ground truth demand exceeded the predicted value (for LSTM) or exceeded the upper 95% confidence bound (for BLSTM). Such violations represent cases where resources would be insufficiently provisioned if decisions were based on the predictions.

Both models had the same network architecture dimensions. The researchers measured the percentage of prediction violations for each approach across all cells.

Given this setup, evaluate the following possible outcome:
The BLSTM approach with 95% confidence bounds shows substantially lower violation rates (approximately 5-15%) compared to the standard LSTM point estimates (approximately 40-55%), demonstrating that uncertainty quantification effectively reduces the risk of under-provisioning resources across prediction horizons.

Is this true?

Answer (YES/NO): NO